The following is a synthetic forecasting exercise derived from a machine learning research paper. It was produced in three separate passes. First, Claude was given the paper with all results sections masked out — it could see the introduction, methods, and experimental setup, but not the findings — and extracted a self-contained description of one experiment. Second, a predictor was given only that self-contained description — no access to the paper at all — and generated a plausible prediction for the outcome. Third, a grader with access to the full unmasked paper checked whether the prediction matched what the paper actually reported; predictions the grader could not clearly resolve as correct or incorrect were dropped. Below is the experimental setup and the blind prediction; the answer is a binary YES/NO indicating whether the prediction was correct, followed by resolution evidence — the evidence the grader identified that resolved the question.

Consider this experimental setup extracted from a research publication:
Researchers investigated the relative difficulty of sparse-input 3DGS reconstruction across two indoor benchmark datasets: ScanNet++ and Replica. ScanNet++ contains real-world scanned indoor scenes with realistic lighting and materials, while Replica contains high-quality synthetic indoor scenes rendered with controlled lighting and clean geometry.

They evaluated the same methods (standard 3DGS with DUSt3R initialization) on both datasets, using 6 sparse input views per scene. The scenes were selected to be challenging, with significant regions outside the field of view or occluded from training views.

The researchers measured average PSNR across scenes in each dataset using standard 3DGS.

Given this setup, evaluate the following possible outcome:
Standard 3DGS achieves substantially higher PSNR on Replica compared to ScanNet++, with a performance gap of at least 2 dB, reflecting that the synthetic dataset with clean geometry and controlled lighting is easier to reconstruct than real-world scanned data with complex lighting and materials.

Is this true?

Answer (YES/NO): NO